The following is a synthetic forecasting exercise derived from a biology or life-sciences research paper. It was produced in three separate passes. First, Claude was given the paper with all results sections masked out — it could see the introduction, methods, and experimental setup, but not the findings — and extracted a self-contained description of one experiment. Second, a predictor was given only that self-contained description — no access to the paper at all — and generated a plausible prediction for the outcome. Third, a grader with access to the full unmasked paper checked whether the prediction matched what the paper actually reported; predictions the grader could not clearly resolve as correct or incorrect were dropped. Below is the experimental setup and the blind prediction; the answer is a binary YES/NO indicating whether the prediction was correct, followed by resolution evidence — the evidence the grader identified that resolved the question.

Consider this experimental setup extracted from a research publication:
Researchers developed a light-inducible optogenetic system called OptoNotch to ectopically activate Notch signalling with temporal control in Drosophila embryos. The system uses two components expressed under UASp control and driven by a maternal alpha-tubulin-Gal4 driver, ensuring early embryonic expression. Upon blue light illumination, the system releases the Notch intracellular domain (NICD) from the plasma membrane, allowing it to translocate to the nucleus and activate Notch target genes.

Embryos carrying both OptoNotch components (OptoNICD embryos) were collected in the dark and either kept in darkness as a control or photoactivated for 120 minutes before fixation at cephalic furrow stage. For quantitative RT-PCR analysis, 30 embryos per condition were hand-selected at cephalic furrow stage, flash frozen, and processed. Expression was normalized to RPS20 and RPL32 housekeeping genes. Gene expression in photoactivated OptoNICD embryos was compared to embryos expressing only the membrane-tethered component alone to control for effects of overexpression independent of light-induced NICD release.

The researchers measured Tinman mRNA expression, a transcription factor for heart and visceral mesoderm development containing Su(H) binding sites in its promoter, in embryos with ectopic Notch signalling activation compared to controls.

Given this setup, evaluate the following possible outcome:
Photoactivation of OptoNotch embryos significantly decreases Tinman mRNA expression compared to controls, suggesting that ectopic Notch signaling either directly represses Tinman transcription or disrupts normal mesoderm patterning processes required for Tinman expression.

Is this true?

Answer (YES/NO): YES